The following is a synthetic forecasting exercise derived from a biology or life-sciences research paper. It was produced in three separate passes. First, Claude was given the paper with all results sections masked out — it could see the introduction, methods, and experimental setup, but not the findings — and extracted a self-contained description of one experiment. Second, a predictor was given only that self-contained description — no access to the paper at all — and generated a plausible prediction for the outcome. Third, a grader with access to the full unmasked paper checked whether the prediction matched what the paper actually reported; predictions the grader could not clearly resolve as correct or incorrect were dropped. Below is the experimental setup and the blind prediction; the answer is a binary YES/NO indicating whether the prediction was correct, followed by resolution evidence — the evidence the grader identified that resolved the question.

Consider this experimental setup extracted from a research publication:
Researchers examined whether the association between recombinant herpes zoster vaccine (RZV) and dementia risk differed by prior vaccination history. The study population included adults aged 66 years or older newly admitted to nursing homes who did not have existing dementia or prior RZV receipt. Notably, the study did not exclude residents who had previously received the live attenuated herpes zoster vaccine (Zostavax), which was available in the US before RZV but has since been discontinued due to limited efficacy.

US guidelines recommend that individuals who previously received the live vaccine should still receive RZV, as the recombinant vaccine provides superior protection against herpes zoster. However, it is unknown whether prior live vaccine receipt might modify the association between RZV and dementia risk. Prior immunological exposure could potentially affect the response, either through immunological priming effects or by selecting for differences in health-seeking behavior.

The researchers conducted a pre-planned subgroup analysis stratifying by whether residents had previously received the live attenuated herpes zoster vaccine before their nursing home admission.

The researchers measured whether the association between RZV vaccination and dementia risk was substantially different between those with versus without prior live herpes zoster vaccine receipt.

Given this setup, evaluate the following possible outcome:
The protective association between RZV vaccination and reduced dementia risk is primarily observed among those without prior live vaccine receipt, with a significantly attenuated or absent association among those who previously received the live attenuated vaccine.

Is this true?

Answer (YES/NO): YES